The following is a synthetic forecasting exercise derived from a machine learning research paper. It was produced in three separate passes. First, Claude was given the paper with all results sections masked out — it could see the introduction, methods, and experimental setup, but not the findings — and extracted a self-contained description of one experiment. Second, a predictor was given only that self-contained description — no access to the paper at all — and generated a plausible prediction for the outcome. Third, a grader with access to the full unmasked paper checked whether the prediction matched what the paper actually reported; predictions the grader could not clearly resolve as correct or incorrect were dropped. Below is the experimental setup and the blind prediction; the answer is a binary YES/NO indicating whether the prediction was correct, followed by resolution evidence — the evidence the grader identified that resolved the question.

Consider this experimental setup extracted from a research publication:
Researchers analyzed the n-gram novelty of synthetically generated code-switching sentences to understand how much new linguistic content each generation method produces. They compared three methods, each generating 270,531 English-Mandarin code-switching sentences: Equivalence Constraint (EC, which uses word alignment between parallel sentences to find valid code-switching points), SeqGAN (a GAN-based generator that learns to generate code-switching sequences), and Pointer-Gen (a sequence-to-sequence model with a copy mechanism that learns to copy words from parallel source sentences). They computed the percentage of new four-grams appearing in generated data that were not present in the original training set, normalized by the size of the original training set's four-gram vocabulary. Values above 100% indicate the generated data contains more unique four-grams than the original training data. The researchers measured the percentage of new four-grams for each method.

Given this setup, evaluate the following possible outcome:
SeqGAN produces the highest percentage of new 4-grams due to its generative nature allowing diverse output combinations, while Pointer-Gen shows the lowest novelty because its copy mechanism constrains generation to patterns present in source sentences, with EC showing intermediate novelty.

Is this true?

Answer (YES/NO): YES